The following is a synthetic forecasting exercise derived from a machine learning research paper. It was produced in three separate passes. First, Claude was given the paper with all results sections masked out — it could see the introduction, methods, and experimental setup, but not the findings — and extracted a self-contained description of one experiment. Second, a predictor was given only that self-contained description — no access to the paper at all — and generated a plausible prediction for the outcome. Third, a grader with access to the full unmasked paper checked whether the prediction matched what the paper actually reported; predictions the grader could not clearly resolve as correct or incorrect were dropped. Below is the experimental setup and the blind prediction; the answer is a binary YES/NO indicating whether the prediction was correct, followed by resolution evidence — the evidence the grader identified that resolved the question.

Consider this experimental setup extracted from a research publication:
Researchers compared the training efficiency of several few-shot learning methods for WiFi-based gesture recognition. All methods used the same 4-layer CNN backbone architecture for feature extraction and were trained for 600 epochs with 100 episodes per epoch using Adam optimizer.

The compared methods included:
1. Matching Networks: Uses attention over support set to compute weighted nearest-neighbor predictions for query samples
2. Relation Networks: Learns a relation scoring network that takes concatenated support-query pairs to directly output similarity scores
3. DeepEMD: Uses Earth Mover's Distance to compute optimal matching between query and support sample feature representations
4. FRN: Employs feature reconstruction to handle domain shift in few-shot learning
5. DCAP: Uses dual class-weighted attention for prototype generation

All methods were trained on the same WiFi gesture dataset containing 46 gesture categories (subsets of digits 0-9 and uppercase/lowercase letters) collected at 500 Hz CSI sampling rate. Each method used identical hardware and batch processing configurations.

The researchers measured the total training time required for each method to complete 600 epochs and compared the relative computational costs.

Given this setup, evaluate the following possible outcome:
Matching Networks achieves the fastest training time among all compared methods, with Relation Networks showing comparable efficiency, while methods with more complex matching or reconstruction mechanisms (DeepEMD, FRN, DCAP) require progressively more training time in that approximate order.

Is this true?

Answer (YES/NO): NO